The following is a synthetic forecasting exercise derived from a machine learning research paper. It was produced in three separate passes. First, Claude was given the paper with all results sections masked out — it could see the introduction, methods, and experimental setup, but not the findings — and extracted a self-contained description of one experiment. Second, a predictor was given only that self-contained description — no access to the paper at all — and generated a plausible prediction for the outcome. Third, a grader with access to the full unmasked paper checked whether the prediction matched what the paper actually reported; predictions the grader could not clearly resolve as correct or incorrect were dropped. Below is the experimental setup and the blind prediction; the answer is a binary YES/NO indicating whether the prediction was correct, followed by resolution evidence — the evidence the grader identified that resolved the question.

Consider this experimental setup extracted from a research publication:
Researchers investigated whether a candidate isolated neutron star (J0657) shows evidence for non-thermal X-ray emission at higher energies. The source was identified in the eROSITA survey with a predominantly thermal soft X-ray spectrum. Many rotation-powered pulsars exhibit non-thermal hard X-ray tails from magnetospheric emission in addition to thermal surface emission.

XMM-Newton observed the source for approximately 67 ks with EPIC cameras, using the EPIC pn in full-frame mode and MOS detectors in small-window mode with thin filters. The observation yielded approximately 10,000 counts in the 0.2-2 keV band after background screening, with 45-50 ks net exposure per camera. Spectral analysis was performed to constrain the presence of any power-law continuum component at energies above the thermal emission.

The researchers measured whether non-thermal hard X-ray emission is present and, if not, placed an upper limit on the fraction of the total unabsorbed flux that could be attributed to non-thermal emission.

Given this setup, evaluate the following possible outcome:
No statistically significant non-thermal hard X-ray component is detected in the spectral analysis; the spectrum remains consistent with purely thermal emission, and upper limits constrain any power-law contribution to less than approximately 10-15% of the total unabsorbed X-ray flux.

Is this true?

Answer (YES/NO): YES